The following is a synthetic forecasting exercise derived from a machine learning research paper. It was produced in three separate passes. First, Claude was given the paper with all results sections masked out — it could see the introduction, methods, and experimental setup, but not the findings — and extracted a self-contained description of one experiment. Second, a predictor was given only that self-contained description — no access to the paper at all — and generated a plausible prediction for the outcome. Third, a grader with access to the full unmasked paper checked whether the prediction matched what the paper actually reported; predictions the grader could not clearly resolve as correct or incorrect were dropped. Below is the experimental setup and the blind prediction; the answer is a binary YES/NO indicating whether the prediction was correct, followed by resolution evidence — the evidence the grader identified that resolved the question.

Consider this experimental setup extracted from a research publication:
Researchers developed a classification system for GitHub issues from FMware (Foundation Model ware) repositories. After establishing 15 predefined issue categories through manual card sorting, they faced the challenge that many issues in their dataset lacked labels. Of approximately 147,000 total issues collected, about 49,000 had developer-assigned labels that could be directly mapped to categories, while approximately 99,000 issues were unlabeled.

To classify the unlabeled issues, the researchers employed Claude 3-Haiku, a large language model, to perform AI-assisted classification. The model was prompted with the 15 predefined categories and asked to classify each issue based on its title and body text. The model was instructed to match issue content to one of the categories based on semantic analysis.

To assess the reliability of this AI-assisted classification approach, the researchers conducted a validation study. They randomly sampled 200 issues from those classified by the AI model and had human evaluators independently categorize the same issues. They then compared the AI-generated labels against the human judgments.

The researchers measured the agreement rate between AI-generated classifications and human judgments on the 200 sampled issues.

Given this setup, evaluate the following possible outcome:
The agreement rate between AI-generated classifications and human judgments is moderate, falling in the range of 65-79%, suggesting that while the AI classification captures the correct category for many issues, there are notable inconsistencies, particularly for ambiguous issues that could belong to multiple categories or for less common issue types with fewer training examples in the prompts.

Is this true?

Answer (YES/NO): NO